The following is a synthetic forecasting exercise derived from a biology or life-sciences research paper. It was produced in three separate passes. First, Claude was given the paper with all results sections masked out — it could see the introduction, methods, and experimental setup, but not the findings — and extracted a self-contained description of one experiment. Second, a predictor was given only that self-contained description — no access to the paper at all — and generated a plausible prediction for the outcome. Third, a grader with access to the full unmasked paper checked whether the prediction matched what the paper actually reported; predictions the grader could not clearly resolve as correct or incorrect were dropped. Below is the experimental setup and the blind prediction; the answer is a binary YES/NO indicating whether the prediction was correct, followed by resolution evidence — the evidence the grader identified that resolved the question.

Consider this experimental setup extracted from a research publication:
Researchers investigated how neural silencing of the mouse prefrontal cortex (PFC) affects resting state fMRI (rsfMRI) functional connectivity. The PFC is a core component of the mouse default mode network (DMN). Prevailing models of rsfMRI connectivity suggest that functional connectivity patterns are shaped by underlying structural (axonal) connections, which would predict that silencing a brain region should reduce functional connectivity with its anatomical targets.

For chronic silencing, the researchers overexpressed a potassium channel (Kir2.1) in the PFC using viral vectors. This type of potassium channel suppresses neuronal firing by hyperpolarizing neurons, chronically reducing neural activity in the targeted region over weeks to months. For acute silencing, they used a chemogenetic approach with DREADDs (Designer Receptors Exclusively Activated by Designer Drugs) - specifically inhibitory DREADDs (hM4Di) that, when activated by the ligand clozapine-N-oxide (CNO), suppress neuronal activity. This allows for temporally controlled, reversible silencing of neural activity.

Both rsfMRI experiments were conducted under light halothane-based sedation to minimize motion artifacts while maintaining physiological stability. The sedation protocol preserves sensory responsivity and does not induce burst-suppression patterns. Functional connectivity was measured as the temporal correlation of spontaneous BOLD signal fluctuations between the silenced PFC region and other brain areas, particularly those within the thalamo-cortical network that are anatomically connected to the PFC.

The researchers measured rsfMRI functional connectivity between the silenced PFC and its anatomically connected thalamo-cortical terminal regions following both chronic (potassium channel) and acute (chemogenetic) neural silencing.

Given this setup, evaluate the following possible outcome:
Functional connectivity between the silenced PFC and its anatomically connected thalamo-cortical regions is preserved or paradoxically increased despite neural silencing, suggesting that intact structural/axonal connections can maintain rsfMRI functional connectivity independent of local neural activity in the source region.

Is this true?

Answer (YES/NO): NO